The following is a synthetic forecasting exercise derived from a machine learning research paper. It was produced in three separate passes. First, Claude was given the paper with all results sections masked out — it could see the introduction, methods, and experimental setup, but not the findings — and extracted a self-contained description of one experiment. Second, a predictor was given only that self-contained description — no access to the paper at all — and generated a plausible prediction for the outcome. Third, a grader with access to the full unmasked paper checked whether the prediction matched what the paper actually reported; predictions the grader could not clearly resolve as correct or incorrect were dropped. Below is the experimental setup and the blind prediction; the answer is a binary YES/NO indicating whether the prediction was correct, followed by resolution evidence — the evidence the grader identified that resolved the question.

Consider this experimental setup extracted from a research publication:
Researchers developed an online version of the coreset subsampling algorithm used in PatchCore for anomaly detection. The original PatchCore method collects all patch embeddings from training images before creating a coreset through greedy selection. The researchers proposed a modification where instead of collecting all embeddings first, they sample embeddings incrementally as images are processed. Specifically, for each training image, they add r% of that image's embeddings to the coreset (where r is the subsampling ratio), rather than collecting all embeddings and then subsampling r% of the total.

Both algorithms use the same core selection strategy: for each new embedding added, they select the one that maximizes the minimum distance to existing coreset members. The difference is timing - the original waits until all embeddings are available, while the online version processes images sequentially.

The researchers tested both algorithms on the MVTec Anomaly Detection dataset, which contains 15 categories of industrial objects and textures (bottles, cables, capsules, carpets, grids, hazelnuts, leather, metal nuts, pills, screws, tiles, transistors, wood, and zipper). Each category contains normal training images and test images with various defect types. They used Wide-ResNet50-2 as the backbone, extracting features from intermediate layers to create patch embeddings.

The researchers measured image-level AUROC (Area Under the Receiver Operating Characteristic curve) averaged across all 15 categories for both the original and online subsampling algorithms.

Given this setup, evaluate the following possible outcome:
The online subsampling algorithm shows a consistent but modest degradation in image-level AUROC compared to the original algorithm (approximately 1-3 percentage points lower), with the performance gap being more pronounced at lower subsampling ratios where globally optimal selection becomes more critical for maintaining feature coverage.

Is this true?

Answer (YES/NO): NO